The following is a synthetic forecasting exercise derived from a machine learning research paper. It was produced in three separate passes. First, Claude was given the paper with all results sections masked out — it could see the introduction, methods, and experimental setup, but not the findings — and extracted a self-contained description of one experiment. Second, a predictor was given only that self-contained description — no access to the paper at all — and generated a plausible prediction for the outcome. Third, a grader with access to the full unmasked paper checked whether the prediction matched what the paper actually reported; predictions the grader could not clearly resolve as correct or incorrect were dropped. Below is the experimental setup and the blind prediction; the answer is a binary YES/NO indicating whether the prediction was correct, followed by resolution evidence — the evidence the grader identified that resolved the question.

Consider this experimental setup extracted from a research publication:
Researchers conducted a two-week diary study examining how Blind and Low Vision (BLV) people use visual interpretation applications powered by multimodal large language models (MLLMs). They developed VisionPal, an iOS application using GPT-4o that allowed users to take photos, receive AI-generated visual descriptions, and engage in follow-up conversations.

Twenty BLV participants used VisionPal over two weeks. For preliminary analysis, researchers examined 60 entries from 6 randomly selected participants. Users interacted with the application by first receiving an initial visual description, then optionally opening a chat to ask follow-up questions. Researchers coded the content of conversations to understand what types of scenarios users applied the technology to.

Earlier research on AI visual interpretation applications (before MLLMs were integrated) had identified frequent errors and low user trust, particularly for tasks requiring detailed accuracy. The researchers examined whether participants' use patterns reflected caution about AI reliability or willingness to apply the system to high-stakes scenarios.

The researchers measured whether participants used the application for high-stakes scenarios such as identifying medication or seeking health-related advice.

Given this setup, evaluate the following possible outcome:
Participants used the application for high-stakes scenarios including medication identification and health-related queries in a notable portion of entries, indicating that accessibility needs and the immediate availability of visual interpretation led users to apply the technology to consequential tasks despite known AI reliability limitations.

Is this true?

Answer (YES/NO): NO